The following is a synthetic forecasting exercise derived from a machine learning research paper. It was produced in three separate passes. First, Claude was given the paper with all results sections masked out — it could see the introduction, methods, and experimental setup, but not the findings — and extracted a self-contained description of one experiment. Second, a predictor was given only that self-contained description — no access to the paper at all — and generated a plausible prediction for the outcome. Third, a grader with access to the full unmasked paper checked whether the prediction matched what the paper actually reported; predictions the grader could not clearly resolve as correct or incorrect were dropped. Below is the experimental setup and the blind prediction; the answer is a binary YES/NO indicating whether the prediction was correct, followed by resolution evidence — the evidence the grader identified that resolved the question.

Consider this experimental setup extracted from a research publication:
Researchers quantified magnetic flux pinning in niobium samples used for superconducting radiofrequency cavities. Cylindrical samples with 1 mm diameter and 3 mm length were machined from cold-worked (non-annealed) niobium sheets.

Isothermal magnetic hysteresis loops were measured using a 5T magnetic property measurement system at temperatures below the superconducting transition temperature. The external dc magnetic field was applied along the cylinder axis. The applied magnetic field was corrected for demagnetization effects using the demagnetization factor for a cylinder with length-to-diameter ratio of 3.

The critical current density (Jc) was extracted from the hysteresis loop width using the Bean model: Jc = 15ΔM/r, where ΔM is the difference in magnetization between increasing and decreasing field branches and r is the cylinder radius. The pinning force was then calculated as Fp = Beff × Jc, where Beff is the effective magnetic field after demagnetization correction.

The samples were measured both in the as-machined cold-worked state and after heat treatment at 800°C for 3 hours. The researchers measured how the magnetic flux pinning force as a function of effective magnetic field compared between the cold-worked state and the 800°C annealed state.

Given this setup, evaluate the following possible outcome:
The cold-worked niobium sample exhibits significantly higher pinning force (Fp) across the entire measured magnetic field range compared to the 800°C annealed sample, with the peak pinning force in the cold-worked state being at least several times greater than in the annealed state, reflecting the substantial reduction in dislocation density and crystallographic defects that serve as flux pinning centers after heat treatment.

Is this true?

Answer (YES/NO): NO